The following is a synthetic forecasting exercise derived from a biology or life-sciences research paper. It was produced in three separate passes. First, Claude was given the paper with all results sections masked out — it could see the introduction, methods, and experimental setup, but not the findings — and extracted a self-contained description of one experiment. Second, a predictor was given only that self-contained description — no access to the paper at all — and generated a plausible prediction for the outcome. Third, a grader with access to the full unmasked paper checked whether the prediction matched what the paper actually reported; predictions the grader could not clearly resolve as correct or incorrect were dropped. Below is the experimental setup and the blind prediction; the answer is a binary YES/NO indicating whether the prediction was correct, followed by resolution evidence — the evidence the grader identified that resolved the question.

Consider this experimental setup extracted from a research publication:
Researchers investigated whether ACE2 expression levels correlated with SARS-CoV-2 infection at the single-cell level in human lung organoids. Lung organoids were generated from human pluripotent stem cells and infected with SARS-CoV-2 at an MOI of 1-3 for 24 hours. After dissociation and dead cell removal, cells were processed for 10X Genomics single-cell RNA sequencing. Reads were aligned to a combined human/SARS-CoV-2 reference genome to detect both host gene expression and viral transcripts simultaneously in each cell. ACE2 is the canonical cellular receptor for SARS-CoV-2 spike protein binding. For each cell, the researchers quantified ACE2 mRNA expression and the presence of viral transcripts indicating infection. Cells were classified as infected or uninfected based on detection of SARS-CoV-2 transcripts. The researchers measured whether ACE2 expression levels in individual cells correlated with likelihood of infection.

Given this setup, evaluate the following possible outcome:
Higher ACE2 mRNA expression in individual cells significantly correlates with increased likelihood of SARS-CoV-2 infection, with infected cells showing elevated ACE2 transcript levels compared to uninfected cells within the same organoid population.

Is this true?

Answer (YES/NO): NO